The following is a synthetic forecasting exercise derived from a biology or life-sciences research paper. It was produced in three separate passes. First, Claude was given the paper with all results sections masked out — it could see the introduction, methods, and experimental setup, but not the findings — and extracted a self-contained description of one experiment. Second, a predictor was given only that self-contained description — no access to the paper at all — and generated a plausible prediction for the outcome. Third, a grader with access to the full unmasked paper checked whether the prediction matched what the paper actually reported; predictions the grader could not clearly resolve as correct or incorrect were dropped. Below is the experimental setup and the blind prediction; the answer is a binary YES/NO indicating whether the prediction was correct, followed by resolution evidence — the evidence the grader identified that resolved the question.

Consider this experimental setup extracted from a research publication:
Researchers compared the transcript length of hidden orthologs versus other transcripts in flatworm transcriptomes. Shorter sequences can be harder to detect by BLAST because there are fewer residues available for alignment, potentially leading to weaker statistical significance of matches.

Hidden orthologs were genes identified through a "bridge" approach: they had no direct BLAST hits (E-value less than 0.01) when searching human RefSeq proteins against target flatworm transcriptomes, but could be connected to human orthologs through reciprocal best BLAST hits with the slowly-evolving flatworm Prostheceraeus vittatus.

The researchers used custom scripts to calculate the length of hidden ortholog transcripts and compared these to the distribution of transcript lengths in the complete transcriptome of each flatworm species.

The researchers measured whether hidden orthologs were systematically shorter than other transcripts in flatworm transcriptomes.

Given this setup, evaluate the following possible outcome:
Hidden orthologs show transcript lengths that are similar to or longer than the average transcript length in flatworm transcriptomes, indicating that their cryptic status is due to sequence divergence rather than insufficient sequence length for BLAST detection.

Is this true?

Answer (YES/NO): YES